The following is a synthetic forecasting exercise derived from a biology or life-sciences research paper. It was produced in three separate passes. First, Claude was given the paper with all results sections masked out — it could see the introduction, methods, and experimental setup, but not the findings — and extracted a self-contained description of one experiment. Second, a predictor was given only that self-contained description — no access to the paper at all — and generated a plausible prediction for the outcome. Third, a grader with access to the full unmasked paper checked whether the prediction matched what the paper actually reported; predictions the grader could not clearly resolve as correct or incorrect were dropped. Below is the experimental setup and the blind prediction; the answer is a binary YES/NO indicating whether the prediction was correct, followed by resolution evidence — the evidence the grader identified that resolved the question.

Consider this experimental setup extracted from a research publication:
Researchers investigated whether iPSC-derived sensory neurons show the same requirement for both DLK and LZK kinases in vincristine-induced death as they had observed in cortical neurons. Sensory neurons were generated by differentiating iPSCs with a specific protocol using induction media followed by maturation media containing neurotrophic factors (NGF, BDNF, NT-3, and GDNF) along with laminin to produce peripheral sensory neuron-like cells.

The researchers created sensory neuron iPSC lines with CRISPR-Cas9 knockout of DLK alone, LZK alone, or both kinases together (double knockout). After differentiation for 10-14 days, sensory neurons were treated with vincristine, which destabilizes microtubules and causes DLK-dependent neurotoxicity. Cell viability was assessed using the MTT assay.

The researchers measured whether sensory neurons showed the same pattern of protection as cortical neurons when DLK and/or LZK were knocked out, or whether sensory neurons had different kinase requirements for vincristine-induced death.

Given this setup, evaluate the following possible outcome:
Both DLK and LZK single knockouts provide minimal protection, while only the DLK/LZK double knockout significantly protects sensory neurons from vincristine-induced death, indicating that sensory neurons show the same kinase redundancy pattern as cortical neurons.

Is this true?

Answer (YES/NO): YES